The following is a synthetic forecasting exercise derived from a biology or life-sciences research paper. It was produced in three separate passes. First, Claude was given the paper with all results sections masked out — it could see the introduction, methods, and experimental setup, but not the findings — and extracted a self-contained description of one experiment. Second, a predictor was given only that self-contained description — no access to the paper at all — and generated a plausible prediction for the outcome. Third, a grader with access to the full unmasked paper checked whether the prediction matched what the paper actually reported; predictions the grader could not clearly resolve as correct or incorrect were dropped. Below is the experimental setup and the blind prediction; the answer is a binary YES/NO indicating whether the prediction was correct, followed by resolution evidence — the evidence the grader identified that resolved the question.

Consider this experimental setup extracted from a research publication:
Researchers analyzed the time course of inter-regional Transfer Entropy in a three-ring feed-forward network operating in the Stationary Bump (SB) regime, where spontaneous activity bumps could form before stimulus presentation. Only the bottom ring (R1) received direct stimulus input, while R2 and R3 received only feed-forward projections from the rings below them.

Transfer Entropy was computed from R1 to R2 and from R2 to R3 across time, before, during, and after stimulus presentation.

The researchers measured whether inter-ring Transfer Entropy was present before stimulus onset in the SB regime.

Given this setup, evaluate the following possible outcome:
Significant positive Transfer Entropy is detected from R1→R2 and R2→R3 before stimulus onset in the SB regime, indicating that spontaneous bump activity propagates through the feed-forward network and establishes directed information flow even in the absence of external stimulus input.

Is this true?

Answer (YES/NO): YES